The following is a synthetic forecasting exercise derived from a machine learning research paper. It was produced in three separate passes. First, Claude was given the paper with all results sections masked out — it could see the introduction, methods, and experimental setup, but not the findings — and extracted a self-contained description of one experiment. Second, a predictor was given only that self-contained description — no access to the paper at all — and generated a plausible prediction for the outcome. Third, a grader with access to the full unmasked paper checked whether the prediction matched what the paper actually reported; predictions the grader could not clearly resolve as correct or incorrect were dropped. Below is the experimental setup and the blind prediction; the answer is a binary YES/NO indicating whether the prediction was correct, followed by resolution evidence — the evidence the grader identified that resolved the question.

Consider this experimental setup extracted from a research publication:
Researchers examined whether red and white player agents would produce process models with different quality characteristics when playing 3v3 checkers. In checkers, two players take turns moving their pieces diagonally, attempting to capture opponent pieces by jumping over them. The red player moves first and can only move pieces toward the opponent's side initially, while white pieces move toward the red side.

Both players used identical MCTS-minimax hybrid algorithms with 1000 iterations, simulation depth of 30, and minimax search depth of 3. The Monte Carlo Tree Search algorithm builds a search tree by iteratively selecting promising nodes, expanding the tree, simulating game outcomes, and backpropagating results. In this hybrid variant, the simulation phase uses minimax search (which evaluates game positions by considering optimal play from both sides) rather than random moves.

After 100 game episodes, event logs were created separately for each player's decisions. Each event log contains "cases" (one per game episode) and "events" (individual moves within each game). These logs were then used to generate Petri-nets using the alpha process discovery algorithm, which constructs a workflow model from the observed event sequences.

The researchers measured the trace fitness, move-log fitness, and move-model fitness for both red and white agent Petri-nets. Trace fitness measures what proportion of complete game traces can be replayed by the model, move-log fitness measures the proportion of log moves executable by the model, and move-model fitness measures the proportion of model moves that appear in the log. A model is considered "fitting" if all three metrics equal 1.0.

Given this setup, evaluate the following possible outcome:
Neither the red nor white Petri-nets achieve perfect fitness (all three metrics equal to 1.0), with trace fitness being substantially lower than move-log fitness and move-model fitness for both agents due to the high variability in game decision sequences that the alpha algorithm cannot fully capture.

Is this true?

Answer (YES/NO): NO